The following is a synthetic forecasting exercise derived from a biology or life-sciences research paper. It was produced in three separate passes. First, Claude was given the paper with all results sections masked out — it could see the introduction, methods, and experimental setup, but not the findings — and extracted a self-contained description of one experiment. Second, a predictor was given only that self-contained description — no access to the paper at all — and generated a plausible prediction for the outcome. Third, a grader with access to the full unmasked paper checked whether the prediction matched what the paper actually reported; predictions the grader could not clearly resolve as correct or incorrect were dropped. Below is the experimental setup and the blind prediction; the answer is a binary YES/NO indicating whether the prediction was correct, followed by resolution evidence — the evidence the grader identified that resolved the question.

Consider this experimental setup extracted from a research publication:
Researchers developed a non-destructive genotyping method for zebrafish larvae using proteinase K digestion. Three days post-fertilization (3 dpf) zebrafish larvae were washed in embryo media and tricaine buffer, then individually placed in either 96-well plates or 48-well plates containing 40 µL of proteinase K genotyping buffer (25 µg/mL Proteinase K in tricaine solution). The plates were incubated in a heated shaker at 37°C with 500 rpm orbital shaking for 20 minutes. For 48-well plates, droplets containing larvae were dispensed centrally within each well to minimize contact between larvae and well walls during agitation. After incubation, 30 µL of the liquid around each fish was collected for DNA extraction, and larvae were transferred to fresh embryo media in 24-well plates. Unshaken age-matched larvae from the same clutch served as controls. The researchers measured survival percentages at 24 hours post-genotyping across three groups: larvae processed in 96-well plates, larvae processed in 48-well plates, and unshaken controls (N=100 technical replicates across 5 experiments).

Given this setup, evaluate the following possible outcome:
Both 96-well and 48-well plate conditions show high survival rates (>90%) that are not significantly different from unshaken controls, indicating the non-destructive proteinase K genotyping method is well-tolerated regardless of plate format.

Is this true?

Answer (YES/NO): NO